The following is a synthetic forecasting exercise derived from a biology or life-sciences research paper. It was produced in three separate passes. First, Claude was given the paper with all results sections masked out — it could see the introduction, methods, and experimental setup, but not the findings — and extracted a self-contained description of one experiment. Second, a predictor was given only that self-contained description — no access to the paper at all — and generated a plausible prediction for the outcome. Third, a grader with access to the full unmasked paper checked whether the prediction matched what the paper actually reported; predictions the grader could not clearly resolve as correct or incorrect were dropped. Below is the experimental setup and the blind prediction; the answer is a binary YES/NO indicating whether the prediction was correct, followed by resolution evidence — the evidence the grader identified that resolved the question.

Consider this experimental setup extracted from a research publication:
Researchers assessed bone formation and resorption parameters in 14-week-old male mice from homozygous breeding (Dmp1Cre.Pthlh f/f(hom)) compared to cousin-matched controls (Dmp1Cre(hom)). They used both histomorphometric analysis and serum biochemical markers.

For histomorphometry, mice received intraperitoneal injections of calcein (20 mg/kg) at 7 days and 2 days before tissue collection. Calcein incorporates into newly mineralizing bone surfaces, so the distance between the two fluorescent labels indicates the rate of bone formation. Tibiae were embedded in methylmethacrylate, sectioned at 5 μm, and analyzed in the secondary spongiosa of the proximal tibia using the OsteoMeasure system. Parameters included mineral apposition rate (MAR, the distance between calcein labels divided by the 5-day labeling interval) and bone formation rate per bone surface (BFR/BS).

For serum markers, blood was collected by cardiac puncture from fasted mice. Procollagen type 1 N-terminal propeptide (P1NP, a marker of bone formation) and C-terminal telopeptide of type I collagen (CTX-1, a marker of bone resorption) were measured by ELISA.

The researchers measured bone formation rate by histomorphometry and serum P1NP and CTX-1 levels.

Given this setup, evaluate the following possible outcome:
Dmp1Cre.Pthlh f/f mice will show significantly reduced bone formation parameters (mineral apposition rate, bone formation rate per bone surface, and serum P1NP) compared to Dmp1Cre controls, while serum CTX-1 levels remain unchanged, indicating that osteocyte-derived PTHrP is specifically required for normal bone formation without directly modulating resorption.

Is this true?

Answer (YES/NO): NO